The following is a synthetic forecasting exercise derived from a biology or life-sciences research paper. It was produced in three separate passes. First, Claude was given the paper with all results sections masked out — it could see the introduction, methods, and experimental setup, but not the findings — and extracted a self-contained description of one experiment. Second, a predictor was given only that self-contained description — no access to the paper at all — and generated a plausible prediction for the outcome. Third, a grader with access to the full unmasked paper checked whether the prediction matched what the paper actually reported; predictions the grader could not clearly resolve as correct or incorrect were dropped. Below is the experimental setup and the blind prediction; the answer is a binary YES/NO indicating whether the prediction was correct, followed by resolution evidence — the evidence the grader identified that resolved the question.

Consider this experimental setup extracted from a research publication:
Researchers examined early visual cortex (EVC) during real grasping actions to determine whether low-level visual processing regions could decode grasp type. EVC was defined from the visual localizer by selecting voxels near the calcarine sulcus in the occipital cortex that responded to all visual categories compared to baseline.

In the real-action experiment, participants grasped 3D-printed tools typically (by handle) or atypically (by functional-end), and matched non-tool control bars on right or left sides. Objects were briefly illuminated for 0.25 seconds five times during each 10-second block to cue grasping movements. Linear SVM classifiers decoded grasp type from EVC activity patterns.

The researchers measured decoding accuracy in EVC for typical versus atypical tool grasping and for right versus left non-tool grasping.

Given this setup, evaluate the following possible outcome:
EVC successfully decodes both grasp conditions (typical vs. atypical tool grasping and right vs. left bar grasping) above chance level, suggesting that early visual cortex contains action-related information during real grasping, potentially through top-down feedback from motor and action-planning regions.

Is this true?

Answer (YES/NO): NO